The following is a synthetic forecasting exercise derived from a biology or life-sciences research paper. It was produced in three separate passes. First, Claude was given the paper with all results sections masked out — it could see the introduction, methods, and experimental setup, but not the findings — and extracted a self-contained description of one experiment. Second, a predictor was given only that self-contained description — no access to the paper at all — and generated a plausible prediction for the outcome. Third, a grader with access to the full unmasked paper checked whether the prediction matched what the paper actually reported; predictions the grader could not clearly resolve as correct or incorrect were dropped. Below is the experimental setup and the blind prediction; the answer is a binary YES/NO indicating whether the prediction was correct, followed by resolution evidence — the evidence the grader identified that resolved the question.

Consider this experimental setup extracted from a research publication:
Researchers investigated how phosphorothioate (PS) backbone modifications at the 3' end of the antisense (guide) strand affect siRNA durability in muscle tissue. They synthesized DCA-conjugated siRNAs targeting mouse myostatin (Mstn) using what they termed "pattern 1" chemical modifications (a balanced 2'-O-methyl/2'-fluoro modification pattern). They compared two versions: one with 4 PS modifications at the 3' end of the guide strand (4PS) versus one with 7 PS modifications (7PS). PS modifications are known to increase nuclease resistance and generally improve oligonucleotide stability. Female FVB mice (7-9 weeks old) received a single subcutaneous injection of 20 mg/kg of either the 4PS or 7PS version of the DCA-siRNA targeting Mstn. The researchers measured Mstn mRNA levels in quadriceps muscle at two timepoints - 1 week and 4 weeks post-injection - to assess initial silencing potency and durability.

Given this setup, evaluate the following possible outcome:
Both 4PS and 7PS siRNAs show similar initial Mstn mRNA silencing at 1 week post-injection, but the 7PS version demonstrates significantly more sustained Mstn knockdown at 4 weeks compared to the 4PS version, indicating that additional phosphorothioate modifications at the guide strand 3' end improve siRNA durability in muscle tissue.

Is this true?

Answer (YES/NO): NO